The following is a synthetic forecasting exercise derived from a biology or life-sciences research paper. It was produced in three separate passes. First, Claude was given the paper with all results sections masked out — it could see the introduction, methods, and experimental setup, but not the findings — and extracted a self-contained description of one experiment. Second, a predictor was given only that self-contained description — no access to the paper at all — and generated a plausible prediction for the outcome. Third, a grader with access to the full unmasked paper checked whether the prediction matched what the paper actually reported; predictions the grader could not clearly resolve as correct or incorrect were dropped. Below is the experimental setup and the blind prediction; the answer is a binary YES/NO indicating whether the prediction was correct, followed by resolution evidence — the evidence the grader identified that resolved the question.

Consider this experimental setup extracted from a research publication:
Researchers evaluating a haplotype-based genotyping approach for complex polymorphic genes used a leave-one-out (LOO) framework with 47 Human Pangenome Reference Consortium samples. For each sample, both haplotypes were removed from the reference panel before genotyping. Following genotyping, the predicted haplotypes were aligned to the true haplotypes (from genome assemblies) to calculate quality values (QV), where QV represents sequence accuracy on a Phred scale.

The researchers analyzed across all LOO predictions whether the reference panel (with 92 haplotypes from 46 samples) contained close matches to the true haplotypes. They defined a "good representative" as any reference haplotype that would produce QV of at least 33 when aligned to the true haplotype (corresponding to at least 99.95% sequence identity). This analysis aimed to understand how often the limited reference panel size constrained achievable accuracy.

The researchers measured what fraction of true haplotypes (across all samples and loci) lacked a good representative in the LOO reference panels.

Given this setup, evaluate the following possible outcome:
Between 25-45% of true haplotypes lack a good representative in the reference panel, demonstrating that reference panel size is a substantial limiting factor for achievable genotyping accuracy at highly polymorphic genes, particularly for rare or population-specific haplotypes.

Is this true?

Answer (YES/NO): YES